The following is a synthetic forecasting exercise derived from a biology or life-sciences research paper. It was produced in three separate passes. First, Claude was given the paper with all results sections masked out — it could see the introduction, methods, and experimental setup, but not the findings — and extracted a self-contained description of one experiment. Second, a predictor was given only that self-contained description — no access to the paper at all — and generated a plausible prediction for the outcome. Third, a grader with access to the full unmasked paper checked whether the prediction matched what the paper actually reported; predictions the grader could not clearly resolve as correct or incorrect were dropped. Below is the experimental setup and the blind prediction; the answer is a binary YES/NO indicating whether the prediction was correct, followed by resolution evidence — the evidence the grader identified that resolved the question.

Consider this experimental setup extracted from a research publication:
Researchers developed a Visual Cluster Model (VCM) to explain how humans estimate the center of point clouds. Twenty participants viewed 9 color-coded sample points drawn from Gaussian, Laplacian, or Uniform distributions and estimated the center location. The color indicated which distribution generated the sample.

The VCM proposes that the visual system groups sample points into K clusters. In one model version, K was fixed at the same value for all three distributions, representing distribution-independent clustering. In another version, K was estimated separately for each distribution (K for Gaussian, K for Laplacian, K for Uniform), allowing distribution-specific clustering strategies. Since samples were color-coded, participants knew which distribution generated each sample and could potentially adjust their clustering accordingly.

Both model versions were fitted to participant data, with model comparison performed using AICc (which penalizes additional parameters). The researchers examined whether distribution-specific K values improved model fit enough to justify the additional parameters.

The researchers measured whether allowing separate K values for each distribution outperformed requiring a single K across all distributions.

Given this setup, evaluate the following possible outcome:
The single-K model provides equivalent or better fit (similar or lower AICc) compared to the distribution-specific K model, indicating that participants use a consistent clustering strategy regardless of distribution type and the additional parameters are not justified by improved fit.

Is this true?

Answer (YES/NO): NO